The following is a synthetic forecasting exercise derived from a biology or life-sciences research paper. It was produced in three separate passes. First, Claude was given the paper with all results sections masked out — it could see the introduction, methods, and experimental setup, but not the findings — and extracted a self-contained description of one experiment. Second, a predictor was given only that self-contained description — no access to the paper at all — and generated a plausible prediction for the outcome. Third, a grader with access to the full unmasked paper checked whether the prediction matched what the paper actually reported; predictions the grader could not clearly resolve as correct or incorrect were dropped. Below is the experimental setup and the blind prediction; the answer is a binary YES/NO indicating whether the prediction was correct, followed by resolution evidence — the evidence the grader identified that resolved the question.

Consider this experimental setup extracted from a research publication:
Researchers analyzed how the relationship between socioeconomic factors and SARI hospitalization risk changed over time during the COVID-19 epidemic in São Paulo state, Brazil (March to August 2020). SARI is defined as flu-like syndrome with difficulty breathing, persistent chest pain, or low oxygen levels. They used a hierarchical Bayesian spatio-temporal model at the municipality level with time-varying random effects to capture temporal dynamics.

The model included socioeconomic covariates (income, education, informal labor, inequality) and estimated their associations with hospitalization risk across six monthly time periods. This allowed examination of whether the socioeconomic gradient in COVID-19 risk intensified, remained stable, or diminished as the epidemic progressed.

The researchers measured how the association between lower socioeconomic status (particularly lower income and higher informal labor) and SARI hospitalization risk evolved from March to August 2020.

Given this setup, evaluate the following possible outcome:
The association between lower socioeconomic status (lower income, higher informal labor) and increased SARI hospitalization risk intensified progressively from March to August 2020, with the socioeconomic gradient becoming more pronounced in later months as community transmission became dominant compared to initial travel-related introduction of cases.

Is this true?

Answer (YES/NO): NO